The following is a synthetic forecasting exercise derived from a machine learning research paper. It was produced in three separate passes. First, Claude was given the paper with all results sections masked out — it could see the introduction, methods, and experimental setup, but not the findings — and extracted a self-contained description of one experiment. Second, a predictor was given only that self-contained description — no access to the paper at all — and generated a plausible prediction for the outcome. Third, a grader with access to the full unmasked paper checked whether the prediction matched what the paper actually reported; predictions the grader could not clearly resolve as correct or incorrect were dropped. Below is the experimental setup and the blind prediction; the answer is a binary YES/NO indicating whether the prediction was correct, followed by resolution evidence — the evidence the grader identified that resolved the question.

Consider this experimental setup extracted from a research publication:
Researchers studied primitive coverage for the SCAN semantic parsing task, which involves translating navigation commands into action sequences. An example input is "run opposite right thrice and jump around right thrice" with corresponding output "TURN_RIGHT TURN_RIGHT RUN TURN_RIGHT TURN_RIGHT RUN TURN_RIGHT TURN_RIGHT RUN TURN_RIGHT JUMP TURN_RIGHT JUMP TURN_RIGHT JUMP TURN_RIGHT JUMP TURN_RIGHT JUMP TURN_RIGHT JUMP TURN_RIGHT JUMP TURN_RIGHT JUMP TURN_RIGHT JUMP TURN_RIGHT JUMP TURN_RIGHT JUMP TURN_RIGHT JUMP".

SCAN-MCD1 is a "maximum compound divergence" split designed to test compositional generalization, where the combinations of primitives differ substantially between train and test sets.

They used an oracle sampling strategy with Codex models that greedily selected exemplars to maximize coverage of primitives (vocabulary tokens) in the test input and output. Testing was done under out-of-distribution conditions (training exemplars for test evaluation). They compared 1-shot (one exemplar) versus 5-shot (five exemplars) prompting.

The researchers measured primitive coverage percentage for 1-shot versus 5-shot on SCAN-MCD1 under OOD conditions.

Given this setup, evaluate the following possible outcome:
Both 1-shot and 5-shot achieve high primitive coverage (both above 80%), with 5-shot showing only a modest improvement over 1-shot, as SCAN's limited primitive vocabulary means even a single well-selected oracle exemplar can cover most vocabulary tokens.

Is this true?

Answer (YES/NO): NO